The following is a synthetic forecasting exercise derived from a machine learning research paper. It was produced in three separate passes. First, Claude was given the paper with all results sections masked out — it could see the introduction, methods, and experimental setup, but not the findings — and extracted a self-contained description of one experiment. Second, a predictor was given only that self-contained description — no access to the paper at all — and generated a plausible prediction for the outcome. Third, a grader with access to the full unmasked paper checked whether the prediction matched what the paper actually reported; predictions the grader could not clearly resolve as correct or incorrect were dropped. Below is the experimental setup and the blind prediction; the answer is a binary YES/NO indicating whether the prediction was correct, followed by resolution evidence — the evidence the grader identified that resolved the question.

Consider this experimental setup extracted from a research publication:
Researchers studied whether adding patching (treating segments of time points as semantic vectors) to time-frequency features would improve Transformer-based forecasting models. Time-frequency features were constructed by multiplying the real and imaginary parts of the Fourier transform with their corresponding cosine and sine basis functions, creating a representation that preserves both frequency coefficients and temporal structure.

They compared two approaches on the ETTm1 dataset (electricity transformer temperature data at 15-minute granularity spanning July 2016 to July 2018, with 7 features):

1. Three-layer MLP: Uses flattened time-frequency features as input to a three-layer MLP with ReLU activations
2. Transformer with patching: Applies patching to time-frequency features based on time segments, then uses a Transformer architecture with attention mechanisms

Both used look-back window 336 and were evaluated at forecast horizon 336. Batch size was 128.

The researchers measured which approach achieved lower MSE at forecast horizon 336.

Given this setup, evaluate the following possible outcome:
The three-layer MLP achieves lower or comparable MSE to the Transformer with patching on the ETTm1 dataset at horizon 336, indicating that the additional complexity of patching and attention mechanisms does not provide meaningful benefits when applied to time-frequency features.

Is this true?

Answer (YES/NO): YES